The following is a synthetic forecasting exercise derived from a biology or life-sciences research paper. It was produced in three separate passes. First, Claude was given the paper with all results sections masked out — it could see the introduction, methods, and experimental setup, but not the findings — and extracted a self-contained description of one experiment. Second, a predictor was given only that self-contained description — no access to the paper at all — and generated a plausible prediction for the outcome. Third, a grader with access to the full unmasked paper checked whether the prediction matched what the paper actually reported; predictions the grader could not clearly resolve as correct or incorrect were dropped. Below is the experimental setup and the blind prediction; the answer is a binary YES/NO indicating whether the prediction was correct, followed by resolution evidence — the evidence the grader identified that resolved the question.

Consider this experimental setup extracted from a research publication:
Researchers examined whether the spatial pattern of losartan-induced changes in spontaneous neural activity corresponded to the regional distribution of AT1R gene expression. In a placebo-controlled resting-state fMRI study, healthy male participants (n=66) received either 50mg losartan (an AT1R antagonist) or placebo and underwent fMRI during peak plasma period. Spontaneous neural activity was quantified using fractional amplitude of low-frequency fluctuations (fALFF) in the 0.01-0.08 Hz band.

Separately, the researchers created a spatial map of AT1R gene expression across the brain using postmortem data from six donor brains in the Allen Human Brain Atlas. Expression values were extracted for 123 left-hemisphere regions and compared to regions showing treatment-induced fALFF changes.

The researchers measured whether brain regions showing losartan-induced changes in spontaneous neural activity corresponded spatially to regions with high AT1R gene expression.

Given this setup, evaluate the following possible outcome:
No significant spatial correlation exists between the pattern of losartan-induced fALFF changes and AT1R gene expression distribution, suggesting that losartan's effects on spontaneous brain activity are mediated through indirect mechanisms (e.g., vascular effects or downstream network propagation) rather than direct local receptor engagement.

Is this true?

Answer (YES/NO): NO